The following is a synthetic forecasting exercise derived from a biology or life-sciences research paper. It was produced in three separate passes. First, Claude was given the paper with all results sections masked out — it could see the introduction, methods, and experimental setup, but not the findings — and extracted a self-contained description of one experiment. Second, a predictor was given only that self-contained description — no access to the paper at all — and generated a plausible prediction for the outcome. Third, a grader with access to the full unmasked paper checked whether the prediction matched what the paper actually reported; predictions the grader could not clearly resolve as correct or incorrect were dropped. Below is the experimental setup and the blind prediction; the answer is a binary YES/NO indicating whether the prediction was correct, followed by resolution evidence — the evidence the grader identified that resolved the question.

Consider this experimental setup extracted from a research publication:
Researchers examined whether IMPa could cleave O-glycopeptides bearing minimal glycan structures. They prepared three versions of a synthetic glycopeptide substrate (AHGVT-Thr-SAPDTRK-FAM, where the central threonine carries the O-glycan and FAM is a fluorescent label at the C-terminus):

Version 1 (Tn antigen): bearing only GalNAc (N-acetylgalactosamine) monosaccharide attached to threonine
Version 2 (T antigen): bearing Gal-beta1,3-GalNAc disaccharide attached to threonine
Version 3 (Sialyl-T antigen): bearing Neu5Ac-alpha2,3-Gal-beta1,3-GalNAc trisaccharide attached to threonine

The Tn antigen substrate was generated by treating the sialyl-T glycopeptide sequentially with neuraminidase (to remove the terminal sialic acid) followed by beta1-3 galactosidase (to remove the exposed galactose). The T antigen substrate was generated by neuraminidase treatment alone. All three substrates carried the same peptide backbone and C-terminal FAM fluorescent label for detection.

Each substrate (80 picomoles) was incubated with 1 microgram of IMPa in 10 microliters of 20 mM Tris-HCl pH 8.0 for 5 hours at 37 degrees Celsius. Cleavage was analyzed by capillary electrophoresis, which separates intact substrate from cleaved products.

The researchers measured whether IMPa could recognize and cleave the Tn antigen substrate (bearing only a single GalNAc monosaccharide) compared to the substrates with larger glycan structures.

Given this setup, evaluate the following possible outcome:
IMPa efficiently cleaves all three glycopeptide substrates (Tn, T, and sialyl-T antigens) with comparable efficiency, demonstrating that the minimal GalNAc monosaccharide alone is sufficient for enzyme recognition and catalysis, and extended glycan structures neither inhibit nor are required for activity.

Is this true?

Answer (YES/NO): YES